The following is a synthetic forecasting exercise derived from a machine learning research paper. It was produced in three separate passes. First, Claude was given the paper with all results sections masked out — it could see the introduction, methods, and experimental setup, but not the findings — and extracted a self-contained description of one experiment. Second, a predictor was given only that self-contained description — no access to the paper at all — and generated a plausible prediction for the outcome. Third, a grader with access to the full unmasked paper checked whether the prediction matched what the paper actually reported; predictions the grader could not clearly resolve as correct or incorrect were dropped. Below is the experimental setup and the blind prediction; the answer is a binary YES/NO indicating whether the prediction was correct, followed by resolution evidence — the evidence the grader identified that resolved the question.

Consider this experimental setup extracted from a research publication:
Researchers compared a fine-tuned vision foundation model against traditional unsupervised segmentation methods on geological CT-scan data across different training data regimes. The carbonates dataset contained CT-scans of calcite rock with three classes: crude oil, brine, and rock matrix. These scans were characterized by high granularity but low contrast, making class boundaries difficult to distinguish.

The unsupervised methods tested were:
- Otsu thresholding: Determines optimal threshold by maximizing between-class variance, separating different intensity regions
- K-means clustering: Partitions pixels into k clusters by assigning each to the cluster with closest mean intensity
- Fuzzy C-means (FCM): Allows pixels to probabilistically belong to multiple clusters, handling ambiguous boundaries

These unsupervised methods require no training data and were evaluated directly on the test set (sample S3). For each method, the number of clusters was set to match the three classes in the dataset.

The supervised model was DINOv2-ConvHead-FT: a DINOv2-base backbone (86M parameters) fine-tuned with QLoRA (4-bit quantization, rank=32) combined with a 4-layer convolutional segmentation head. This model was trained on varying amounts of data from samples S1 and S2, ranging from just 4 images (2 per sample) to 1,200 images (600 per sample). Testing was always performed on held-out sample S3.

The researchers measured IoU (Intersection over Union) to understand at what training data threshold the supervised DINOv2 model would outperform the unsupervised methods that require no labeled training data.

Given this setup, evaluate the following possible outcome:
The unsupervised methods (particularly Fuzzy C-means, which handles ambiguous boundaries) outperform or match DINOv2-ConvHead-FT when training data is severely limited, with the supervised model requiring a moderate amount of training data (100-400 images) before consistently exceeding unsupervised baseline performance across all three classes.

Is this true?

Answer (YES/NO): NO